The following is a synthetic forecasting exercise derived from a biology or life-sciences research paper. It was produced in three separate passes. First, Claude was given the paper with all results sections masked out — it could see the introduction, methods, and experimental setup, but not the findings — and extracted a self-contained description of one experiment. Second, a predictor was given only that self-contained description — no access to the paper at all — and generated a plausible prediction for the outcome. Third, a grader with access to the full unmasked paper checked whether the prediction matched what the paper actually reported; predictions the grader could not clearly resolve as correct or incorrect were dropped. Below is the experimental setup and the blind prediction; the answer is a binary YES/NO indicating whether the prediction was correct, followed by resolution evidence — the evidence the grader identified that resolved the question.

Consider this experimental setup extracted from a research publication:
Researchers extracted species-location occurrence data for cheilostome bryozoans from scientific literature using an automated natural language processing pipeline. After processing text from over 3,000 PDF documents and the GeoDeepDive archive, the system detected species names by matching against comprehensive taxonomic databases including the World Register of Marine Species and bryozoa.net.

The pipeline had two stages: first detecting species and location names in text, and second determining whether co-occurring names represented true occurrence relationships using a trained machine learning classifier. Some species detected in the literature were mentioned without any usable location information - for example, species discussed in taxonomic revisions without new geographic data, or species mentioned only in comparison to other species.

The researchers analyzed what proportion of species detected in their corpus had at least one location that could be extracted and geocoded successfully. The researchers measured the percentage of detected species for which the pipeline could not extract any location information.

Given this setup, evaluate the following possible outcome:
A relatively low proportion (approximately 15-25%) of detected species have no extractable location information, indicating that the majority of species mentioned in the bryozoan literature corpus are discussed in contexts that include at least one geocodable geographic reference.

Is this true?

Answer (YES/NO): YES